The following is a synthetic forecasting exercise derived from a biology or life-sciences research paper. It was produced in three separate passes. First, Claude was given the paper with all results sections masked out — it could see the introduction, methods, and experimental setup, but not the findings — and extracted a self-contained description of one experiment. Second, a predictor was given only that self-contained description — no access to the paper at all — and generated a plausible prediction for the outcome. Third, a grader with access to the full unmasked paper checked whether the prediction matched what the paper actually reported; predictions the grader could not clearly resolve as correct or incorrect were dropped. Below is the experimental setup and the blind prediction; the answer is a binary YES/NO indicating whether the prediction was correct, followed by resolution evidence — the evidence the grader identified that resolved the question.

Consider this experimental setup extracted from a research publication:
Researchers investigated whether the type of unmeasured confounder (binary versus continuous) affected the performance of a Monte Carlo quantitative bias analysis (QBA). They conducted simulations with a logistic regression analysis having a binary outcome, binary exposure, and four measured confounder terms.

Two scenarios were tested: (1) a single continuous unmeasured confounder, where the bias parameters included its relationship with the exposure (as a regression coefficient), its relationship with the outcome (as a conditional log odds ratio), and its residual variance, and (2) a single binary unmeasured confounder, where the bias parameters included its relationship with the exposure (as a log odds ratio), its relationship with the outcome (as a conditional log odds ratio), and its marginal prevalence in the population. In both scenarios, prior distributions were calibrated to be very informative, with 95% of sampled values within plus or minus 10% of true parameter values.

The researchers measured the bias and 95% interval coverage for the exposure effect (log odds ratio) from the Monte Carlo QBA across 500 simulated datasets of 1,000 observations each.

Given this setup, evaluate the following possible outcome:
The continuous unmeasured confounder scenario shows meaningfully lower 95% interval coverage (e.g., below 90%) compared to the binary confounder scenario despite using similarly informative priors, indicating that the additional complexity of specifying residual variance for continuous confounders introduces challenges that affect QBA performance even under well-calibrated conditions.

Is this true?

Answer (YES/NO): NO